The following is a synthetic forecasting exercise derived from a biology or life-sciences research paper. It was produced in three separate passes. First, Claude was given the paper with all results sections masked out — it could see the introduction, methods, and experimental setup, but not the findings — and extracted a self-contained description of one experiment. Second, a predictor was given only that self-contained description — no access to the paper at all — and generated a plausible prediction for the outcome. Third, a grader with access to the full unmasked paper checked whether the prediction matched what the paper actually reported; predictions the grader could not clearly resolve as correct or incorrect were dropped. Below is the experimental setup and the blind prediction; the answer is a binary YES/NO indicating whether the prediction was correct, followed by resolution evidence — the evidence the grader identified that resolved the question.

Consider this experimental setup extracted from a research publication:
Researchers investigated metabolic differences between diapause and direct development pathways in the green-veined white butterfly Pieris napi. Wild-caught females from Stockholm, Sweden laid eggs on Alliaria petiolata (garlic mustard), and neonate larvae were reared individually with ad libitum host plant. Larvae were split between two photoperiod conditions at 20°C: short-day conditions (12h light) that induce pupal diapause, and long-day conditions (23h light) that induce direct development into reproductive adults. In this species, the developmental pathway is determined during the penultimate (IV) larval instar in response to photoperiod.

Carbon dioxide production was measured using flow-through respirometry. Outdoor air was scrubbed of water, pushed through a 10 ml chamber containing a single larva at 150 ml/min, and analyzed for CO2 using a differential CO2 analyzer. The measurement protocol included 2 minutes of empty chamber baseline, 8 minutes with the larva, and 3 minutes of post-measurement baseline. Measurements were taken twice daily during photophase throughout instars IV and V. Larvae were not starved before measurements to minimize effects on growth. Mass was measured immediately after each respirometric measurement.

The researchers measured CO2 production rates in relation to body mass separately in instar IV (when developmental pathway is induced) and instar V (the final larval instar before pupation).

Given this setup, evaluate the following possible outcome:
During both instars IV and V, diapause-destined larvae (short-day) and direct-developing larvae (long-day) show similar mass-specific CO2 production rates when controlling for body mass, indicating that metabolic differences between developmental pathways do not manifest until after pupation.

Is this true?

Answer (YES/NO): NO